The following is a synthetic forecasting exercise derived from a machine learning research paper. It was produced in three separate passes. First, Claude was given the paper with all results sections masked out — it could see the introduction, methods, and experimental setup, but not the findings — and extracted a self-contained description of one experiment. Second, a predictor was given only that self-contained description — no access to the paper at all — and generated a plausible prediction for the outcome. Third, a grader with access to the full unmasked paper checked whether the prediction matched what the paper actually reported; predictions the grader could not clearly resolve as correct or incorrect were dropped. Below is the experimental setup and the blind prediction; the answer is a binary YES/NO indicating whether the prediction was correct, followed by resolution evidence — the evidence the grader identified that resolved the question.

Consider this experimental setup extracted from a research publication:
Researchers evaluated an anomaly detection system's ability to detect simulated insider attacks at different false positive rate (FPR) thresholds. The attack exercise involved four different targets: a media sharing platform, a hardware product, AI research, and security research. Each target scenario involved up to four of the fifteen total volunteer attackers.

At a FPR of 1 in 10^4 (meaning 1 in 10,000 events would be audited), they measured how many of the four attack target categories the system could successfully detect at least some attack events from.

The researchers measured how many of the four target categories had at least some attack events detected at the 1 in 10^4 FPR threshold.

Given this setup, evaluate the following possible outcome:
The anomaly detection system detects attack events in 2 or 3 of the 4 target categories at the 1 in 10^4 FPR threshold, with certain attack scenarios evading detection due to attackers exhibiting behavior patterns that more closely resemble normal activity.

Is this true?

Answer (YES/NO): YES